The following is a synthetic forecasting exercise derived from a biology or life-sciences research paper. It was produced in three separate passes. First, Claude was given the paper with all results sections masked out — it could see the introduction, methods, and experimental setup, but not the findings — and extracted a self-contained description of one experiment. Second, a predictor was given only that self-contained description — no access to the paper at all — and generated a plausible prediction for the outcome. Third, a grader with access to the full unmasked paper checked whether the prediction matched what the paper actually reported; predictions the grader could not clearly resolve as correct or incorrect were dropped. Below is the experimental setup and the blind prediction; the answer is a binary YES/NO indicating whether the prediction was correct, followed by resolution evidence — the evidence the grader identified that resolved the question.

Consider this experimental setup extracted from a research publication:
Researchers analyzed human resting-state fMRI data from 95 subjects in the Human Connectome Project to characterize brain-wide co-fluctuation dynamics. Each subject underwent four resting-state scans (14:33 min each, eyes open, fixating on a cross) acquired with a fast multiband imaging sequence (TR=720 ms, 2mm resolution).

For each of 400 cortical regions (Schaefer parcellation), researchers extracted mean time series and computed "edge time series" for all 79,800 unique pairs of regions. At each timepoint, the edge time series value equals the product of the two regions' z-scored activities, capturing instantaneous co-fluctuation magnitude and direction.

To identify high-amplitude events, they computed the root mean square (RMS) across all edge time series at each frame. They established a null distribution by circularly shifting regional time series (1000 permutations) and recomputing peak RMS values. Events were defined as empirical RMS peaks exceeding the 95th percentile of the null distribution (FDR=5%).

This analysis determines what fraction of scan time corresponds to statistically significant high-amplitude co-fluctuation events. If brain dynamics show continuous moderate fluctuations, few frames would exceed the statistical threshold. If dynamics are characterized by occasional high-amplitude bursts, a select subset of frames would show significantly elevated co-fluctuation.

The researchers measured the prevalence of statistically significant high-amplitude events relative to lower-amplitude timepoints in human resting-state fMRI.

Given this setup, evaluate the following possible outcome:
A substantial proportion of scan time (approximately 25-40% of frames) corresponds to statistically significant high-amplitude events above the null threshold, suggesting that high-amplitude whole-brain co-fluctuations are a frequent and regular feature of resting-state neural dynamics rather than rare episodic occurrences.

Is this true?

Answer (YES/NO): NO